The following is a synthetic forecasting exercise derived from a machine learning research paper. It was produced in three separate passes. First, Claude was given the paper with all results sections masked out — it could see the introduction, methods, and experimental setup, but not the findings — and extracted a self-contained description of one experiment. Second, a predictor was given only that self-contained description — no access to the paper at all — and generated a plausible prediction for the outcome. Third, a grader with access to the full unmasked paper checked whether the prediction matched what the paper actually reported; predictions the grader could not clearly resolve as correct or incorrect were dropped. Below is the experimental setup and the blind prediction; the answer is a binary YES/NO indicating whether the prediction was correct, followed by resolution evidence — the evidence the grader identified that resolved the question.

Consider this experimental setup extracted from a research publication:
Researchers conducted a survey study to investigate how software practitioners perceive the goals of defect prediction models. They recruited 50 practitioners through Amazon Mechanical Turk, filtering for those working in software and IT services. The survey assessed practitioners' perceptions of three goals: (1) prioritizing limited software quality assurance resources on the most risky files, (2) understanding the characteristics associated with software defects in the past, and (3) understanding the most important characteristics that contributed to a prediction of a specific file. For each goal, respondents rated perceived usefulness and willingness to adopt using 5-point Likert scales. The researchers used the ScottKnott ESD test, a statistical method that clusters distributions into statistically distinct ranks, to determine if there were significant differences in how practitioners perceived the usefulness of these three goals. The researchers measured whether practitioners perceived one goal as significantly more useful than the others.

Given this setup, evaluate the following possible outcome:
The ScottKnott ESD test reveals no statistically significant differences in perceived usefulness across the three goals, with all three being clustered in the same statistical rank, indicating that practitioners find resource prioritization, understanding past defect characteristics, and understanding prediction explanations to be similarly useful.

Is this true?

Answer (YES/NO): YES